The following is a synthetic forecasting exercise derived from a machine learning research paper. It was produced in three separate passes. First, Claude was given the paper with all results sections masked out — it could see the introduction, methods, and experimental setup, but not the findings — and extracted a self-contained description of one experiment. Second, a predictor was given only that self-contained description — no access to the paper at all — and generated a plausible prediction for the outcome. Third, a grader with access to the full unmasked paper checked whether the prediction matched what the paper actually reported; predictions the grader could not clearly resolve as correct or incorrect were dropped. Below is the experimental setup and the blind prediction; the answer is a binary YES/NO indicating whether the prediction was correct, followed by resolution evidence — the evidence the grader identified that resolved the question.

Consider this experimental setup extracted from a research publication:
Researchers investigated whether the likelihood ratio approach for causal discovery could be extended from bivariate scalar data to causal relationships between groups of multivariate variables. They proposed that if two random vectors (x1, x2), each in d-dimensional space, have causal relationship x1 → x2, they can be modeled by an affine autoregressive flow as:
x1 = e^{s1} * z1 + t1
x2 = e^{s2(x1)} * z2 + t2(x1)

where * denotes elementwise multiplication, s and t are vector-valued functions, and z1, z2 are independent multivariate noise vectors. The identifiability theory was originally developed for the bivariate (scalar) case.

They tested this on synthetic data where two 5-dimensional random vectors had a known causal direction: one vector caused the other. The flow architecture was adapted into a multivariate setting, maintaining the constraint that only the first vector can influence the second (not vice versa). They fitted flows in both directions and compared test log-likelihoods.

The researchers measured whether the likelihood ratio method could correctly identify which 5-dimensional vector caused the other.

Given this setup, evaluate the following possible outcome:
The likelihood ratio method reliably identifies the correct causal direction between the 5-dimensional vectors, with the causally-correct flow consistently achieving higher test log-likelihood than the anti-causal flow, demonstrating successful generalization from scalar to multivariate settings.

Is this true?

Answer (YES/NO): YES